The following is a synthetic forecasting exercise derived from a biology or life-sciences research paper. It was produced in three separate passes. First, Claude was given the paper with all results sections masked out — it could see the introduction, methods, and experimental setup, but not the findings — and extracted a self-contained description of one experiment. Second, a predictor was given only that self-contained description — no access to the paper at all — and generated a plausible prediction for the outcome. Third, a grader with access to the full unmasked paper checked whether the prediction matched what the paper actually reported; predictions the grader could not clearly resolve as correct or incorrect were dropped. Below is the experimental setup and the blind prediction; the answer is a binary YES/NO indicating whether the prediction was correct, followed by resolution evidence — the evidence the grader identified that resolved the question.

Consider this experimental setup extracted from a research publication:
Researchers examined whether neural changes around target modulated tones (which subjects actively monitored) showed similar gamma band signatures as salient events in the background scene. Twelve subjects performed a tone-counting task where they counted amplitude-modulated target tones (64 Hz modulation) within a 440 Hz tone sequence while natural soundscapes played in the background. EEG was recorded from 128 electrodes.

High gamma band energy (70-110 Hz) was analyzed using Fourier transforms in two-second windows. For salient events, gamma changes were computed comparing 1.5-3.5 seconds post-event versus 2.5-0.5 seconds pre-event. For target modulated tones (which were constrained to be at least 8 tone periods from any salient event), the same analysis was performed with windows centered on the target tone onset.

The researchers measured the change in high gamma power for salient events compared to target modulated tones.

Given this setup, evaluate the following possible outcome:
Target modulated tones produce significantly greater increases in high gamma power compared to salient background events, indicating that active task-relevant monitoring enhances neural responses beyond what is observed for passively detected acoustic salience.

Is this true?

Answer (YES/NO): NO